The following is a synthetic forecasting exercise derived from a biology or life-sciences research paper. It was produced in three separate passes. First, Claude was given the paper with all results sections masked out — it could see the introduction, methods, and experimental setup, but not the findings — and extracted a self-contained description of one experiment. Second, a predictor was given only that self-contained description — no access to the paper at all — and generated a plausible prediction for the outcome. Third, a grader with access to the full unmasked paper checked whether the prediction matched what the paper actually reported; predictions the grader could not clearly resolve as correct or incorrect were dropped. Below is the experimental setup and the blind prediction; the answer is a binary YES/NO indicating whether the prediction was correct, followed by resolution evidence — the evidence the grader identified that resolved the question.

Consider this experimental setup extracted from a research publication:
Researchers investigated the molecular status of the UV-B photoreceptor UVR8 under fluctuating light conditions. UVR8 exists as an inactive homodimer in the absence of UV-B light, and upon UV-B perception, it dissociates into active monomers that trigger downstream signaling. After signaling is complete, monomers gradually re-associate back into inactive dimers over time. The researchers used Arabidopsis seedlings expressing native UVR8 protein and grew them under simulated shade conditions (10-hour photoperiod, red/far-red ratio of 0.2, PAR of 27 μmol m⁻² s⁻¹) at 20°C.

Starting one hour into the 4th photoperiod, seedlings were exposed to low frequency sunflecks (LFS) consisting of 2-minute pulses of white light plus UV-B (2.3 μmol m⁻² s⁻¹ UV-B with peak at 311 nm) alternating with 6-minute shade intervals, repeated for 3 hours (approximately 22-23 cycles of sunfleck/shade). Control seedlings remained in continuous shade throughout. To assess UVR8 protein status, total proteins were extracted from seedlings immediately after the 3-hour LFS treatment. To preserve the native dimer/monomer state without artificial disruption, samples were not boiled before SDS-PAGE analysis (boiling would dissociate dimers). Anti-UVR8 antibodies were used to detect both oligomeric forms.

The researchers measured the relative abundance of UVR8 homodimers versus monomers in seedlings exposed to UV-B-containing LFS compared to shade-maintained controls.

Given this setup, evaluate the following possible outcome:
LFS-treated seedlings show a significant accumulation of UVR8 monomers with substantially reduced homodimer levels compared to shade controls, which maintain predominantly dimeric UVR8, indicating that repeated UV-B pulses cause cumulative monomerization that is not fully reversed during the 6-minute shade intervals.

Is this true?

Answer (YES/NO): NO